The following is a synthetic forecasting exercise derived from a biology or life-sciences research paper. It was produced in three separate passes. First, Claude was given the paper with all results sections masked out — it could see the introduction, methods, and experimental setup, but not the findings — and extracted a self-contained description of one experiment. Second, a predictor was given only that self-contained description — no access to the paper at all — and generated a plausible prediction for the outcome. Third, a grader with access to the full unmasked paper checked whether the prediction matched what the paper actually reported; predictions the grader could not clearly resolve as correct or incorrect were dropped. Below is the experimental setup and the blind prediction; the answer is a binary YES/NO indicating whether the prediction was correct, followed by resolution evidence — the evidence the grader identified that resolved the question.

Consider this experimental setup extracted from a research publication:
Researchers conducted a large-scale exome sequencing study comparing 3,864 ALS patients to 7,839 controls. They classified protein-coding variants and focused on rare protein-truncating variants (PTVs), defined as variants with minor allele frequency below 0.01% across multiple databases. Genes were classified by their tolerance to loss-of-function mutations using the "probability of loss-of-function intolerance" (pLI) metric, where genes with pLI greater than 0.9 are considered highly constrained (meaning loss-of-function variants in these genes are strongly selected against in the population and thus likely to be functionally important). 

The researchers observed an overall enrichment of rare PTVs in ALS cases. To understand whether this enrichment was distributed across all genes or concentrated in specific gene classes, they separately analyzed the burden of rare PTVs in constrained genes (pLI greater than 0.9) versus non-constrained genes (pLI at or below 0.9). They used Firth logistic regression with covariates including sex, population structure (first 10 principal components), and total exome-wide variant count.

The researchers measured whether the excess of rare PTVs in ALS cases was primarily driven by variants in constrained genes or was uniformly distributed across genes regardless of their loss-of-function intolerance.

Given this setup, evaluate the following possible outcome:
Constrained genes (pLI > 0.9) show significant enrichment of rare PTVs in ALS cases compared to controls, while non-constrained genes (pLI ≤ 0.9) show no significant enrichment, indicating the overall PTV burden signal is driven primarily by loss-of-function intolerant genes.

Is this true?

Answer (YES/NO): NO